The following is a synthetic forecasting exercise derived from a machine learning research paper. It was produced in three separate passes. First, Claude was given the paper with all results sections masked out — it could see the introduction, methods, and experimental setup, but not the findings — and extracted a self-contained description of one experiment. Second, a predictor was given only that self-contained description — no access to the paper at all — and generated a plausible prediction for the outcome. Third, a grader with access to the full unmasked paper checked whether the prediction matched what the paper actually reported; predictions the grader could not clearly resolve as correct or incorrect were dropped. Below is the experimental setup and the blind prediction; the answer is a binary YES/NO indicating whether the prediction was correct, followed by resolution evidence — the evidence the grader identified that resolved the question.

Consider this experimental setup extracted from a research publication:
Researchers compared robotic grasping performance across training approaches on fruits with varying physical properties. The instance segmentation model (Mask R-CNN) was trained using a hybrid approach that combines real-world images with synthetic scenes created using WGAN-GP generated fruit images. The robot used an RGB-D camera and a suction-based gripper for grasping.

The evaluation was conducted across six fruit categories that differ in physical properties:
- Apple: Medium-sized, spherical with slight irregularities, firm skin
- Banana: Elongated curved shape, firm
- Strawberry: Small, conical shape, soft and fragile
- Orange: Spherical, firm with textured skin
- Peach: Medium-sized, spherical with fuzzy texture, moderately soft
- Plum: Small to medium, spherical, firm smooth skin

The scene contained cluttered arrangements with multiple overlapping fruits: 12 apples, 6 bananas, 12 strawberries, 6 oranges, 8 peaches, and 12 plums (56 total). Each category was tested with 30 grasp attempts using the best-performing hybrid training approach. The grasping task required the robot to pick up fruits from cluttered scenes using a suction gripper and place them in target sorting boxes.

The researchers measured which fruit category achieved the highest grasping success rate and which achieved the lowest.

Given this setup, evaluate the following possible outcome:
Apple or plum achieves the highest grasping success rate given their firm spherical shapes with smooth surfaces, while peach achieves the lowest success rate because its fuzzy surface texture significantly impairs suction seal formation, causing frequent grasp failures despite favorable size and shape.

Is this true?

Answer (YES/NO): NO